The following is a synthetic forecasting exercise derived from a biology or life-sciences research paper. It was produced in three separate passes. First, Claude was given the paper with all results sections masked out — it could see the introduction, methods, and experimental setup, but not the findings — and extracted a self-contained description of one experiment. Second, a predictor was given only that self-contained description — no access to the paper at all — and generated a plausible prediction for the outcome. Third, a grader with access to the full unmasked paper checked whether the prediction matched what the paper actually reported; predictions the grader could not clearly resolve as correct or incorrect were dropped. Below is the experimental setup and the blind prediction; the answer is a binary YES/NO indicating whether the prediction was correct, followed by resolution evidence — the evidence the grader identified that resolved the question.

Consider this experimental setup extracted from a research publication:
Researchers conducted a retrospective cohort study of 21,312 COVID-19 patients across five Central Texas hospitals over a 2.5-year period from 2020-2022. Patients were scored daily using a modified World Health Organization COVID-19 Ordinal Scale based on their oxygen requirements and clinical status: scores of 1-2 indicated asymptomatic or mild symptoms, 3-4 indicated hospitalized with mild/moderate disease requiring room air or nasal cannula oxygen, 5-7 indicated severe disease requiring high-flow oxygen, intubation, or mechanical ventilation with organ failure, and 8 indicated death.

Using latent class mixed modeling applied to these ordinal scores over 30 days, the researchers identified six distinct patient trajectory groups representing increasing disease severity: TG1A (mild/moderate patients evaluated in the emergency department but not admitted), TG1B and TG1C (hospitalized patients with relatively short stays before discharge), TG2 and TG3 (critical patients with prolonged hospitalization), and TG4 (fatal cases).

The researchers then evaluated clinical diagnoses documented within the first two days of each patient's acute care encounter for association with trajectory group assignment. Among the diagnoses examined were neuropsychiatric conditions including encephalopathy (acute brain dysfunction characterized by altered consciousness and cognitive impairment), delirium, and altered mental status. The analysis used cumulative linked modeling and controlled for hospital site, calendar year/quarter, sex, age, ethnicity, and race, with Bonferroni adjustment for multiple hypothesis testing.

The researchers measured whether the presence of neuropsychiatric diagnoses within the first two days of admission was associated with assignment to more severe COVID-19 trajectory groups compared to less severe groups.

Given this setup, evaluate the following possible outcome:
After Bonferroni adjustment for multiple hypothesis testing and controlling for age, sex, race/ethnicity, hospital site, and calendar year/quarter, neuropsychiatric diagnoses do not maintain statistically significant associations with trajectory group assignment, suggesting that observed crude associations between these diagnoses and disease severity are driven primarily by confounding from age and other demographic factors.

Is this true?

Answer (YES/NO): NO